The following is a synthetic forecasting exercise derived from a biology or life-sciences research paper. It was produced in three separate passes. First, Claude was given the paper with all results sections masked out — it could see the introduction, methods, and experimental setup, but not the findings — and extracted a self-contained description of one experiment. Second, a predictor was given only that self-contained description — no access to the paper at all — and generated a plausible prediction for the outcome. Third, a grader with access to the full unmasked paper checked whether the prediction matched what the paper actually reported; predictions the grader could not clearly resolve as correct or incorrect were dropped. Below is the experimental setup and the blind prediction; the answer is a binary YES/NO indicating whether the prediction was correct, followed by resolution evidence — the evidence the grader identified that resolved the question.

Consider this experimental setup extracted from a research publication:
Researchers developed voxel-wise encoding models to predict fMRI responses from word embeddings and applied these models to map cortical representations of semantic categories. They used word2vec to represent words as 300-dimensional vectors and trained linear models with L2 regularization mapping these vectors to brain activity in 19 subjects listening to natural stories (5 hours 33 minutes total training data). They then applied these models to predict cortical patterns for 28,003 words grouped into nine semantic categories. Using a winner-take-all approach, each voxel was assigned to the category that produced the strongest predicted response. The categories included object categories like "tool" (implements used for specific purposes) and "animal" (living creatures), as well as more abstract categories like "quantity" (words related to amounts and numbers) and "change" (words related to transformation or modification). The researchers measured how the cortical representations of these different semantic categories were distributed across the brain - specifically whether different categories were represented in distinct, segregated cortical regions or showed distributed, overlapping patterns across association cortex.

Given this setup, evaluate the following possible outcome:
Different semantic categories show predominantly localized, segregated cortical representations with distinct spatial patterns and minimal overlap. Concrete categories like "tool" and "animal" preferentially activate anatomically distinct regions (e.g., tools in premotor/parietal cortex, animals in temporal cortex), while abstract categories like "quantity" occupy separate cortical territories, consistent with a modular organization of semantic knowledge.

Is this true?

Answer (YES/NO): NO